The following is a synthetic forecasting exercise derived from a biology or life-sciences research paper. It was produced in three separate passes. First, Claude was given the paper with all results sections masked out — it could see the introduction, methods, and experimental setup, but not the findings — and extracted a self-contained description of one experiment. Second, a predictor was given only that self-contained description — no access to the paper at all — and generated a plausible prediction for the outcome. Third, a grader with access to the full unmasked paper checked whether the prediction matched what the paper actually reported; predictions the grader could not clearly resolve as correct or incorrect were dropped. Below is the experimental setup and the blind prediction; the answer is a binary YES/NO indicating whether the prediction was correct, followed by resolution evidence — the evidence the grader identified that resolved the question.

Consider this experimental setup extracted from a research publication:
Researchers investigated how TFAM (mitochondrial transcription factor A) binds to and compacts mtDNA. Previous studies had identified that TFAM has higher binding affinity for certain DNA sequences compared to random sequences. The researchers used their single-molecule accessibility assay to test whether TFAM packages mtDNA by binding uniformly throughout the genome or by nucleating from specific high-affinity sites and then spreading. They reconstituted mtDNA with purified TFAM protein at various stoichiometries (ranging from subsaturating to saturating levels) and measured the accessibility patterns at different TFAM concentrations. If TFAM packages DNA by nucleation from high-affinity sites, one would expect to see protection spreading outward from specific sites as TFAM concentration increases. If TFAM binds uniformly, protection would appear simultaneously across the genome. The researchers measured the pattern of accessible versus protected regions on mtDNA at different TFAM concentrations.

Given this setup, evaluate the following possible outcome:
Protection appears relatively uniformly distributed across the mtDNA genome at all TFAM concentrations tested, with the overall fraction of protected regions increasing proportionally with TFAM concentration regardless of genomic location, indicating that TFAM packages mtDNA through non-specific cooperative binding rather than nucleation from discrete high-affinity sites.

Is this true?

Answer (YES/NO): NO